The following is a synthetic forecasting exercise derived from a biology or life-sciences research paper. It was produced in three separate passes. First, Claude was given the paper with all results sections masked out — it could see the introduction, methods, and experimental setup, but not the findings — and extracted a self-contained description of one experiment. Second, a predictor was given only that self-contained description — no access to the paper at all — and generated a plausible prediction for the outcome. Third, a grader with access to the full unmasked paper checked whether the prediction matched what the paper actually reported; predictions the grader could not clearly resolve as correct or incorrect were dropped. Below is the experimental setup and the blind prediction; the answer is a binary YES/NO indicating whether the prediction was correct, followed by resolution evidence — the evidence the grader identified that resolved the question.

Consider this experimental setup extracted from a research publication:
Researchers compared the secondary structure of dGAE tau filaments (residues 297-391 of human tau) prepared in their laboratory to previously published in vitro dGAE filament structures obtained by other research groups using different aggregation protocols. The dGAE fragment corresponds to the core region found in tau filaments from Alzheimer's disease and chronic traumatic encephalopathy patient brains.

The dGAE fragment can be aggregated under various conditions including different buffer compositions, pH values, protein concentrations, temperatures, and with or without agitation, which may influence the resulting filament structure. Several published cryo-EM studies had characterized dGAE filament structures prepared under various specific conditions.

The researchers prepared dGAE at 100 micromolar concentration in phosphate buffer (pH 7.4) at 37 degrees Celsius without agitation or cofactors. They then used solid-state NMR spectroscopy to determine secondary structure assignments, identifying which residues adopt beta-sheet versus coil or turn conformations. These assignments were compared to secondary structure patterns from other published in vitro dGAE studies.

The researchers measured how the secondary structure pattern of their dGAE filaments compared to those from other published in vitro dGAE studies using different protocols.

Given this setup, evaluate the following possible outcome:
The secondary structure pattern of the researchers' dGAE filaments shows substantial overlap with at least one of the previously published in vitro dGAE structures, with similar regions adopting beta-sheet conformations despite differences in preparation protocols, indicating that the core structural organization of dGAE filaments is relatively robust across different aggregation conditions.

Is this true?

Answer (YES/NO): NO